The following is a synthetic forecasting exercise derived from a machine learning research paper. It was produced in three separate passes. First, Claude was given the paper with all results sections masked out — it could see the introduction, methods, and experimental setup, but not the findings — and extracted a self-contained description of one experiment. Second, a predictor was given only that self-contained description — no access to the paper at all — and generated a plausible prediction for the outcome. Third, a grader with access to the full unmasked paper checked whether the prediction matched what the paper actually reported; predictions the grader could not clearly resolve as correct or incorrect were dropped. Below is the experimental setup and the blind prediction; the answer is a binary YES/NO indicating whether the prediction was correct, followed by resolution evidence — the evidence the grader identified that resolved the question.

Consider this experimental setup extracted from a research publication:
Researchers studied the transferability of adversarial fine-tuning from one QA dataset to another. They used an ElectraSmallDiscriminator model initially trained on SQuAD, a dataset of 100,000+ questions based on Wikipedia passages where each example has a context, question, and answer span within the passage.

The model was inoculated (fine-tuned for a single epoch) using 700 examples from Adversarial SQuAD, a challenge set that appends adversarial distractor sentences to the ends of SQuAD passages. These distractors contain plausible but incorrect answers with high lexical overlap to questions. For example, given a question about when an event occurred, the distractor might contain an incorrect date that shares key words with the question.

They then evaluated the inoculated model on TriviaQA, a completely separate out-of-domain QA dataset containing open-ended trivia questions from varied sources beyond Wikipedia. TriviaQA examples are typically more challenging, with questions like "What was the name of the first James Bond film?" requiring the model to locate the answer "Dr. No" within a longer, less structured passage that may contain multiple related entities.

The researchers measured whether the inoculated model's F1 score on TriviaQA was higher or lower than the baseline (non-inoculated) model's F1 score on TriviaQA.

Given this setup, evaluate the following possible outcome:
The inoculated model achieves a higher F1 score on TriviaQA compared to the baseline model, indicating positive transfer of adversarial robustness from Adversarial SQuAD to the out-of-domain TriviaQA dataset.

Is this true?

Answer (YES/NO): NO